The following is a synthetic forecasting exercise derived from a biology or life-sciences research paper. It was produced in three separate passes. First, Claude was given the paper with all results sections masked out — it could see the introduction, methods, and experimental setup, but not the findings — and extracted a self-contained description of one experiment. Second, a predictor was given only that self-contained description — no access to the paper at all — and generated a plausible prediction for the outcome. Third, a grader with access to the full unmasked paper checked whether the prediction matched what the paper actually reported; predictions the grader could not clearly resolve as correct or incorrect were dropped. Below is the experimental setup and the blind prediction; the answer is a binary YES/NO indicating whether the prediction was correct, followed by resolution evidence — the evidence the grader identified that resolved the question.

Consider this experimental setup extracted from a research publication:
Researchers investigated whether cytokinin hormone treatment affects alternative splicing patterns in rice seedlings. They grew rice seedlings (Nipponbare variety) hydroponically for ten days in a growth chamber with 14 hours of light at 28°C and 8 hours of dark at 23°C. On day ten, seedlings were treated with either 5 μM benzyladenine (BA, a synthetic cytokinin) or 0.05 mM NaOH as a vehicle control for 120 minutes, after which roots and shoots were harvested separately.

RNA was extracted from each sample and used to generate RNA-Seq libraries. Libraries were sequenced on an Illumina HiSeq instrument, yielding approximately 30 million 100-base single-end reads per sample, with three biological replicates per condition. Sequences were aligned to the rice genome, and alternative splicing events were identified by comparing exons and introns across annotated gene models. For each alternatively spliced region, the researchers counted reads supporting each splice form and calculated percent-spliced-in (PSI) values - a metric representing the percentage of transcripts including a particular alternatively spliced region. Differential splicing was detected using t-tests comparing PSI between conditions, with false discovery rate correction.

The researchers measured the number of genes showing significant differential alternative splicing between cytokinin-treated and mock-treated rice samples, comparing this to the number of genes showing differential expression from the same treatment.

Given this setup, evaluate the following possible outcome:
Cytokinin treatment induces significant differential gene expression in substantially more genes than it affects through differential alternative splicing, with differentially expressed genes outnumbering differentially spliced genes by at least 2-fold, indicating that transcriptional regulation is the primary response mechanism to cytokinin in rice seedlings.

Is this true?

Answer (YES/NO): YES